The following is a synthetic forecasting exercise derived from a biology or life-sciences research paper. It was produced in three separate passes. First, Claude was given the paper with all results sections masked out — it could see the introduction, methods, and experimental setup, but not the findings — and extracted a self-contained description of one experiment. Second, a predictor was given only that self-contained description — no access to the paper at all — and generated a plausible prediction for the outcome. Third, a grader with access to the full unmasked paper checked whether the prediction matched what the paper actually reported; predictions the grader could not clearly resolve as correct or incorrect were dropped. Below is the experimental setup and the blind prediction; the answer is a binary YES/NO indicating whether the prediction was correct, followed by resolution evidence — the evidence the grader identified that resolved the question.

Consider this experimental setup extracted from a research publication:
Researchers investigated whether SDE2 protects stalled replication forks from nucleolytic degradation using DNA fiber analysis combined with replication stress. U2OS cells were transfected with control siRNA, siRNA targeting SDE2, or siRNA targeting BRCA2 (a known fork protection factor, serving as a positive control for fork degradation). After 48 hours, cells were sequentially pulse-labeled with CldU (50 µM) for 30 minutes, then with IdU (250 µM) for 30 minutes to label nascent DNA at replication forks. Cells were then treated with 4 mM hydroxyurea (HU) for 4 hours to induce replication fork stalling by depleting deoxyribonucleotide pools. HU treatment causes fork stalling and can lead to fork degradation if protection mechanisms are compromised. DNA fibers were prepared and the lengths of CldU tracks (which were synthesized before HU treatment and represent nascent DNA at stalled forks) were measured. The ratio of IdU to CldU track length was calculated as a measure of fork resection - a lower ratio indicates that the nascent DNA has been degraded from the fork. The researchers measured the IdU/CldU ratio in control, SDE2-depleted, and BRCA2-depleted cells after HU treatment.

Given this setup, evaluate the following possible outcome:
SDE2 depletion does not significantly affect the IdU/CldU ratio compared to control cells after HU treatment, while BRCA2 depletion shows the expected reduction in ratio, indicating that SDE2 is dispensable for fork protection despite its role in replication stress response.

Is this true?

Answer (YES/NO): NO